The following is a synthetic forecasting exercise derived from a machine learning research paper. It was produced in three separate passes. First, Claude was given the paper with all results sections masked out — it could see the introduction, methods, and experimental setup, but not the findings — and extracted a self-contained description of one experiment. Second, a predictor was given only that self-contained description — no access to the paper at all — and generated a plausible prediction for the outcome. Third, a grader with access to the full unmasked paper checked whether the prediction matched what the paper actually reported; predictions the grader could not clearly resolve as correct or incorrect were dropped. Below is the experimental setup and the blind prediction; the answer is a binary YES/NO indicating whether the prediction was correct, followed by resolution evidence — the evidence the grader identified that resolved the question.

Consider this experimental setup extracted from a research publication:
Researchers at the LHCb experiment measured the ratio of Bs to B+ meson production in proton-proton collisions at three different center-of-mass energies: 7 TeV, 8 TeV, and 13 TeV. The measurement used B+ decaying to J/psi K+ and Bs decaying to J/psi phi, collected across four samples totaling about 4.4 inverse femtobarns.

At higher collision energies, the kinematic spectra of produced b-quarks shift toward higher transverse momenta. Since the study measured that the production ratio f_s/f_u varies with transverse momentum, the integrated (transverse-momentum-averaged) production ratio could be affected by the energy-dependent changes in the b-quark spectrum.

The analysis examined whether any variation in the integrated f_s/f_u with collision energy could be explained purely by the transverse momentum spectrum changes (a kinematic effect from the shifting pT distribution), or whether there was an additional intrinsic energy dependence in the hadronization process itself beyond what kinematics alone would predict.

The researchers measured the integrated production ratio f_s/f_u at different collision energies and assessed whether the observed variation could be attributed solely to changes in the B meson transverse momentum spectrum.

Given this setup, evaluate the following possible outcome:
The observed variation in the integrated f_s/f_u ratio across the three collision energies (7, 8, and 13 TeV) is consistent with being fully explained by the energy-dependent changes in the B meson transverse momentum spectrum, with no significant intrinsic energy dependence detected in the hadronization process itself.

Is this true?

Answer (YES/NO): NO